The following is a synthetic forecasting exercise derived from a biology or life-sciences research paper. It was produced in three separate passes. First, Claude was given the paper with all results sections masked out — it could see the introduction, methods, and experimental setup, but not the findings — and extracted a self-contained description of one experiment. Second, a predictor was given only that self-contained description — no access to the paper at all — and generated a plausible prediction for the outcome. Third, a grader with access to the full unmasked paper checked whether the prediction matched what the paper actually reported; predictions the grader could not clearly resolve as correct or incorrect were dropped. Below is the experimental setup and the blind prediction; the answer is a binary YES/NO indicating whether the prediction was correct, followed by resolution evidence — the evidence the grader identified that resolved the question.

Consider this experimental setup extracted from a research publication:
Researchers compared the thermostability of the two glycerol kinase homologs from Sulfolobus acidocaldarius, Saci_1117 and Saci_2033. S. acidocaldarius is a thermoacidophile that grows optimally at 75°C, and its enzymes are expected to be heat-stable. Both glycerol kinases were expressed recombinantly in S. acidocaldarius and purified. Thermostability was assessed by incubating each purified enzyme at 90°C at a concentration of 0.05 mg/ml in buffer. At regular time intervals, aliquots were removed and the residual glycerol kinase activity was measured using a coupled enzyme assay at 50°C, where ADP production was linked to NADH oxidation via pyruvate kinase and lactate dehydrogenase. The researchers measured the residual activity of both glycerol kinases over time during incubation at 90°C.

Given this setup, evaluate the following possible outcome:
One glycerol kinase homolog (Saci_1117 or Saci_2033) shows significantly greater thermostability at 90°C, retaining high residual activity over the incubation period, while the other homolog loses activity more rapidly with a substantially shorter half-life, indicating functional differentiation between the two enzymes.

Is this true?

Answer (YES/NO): YES